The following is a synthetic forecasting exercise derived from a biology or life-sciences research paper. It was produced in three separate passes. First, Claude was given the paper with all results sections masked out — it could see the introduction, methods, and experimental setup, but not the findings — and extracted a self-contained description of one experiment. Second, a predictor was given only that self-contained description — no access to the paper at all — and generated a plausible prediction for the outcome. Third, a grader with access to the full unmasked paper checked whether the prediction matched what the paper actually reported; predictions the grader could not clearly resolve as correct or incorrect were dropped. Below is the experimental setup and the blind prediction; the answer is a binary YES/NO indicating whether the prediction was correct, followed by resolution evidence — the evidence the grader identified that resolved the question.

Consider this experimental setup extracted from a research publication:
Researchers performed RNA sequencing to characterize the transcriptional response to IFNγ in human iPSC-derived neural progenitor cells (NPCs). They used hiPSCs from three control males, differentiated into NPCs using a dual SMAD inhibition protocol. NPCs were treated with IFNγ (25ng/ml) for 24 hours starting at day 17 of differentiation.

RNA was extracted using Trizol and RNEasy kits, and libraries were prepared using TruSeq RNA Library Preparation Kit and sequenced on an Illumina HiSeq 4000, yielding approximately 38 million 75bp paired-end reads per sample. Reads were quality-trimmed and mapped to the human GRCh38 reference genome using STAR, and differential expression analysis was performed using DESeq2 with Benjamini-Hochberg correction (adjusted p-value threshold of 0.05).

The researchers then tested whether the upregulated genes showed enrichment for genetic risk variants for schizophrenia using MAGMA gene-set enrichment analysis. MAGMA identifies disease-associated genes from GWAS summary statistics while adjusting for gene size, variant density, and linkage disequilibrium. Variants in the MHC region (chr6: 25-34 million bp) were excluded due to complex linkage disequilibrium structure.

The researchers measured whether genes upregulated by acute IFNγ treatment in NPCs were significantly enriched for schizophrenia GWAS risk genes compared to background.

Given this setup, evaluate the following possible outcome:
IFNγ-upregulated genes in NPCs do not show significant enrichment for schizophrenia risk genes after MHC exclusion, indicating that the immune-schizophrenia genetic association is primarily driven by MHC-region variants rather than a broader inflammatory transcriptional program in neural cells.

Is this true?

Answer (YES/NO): NO